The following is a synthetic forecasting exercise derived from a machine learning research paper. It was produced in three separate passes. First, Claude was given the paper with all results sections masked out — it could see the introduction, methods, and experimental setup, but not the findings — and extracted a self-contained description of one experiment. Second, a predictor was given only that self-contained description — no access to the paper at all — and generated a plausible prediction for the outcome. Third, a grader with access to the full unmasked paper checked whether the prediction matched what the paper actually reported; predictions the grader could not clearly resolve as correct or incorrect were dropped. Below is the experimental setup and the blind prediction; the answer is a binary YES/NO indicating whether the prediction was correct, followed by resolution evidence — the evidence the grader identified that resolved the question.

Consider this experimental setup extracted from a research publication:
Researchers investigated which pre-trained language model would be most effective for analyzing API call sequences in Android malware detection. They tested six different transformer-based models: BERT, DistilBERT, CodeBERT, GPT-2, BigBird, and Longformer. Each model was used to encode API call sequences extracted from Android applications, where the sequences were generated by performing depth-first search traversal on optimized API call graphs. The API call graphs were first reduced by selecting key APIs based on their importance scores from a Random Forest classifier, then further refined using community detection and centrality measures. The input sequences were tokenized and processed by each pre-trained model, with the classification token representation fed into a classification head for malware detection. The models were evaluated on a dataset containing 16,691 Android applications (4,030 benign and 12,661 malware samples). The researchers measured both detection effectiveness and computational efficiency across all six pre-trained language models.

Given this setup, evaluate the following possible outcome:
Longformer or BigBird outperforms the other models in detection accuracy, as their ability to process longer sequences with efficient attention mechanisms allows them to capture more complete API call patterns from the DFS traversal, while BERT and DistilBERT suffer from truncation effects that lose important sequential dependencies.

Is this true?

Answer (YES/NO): NO